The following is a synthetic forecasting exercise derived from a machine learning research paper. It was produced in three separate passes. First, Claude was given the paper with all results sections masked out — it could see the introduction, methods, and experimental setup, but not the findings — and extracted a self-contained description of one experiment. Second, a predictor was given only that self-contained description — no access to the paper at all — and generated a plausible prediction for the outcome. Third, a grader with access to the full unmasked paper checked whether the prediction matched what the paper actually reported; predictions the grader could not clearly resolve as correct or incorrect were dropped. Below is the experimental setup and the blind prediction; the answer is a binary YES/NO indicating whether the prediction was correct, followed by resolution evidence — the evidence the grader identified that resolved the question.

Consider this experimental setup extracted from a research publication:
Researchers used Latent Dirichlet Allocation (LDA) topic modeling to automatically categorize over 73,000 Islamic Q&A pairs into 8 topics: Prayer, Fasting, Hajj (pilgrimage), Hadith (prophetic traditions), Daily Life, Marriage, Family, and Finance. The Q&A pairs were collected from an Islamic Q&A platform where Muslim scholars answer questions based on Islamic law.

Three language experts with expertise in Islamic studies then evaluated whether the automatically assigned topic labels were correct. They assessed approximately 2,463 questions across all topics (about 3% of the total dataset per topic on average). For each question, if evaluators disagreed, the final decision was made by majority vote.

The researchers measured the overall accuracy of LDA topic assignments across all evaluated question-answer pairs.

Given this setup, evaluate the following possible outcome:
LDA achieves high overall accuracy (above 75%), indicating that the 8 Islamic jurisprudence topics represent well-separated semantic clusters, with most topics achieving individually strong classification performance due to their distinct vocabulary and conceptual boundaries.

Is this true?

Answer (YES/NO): NO